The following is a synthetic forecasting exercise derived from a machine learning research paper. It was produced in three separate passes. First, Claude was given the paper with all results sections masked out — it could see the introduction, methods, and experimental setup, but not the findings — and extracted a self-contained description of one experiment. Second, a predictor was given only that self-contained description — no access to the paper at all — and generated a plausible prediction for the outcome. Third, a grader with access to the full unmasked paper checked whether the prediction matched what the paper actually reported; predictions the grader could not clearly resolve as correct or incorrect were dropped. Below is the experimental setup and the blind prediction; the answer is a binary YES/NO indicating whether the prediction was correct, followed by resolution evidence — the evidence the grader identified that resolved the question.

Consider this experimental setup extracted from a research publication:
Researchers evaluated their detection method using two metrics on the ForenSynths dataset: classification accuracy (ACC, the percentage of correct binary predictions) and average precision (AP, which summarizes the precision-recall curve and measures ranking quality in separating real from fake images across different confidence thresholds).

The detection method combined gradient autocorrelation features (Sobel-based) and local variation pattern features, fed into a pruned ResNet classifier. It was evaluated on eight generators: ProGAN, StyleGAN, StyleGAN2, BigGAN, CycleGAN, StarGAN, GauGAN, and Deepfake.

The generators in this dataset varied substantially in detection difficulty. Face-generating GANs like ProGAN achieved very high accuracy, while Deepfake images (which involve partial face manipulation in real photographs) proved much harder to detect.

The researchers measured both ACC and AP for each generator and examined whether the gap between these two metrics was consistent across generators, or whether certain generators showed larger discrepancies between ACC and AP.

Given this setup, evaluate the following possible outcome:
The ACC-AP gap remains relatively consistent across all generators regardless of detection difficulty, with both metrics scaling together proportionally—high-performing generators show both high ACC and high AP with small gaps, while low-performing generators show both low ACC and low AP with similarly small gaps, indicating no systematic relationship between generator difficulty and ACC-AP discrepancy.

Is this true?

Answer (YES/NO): NO